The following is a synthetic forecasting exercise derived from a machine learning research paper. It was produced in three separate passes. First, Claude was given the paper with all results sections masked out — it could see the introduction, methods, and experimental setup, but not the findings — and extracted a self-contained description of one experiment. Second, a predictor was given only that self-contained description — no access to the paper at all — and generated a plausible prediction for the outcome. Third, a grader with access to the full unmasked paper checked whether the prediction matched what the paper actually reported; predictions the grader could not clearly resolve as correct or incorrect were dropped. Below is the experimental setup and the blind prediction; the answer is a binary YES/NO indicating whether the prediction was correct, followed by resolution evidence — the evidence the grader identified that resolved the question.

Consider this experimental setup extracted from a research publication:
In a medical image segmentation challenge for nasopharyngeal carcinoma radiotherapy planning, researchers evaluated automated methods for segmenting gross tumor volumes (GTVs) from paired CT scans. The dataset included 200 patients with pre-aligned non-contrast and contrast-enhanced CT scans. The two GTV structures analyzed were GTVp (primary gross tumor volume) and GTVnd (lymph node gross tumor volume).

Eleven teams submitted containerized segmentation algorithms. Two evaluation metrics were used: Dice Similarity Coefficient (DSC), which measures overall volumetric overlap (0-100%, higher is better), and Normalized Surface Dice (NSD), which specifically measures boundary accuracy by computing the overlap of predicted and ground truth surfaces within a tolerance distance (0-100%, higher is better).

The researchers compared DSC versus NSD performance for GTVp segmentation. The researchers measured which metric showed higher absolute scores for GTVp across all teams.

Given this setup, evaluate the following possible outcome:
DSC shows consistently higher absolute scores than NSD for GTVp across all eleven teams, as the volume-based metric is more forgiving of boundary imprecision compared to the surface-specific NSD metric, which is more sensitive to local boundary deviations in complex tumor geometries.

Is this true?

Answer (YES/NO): YES